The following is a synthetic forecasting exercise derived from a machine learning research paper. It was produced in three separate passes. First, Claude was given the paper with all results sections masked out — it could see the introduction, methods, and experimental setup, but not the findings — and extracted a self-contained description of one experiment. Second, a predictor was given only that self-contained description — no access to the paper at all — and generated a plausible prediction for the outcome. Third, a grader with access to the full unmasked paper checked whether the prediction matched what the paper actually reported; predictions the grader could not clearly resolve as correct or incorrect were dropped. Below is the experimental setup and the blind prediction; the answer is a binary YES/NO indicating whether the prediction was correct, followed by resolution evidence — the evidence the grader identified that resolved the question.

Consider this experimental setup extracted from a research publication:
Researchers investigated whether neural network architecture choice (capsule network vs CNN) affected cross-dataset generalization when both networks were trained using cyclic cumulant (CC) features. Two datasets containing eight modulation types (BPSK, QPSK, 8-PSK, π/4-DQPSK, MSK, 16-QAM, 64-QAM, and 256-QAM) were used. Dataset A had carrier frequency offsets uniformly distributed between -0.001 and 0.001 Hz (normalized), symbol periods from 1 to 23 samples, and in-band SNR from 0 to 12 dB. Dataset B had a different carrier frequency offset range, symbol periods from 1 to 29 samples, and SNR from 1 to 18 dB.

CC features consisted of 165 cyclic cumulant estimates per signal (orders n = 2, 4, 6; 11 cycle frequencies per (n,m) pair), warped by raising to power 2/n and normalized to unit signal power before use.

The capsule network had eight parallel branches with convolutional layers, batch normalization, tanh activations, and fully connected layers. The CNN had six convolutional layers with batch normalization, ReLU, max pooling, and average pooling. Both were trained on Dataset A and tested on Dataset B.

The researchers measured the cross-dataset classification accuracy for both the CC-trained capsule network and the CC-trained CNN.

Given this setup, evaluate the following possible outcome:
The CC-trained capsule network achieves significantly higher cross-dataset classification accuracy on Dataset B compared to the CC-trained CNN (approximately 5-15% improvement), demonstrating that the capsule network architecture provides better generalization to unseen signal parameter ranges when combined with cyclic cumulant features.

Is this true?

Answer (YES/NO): NO